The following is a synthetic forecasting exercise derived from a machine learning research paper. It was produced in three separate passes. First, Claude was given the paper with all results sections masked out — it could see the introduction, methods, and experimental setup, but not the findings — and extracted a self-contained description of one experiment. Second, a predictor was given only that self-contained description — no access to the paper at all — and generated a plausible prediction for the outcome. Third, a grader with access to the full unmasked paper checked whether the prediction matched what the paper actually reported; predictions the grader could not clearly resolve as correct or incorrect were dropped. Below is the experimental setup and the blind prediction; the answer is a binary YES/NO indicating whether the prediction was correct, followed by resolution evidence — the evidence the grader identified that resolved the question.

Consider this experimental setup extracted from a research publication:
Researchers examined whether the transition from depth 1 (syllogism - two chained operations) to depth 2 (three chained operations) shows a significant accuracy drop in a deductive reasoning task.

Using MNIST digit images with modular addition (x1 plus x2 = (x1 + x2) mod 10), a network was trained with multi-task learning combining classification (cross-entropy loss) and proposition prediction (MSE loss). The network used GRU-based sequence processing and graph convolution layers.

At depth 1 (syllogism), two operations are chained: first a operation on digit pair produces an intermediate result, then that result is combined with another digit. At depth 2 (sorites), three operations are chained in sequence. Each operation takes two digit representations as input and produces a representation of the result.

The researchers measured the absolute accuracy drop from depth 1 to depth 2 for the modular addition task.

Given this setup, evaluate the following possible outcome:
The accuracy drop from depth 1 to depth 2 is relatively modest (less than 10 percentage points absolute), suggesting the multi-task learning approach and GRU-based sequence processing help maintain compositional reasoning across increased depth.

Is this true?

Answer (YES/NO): YES